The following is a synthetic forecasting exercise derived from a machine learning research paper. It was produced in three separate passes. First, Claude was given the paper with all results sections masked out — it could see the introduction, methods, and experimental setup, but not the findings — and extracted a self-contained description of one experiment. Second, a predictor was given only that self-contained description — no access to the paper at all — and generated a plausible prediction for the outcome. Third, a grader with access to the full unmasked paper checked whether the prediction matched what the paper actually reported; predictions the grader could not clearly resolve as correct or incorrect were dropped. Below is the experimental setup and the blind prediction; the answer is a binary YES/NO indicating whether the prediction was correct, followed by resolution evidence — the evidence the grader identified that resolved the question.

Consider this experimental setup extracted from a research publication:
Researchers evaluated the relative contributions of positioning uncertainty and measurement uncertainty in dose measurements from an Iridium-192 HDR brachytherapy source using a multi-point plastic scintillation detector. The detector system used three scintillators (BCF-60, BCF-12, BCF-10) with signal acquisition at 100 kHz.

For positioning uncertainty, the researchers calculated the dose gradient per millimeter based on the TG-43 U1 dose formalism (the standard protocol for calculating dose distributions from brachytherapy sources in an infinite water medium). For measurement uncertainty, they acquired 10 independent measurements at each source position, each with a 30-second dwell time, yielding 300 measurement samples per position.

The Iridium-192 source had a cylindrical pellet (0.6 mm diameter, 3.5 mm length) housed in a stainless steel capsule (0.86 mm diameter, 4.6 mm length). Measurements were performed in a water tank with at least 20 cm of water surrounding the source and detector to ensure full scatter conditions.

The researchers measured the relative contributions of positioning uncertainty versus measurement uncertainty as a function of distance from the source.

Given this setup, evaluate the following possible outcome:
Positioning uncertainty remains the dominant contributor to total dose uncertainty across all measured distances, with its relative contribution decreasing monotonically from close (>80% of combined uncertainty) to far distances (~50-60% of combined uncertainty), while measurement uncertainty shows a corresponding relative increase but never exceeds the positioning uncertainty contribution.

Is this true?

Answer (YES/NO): NO